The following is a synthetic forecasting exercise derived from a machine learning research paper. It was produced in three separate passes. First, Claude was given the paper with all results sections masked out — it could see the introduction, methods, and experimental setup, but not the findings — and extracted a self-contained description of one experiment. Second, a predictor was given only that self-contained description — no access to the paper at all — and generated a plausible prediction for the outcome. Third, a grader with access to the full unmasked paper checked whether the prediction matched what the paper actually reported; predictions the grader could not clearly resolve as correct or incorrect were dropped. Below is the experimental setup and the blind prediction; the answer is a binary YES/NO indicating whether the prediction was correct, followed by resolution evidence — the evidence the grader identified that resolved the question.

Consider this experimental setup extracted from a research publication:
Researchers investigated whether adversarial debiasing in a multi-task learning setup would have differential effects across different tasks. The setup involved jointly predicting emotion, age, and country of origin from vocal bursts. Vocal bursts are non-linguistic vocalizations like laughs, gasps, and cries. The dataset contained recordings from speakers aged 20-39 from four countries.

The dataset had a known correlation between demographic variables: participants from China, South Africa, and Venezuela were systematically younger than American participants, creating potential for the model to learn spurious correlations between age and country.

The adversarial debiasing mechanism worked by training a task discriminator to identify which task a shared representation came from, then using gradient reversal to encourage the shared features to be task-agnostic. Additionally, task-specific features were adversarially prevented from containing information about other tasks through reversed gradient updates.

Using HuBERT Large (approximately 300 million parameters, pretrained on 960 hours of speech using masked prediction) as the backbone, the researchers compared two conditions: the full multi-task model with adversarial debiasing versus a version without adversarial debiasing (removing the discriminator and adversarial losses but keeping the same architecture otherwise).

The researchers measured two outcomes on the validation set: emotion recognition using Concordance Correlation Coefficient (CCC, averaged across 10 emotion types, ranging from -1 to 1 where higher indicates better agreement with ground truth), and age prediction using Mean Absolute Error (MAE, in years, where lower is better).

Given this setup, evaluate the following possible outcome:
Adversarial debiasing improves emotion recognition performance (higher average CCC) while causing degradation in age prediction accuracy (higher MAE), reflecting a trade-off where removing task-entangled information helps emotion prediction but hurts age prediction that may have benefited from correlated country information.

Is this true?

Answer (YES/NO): NO